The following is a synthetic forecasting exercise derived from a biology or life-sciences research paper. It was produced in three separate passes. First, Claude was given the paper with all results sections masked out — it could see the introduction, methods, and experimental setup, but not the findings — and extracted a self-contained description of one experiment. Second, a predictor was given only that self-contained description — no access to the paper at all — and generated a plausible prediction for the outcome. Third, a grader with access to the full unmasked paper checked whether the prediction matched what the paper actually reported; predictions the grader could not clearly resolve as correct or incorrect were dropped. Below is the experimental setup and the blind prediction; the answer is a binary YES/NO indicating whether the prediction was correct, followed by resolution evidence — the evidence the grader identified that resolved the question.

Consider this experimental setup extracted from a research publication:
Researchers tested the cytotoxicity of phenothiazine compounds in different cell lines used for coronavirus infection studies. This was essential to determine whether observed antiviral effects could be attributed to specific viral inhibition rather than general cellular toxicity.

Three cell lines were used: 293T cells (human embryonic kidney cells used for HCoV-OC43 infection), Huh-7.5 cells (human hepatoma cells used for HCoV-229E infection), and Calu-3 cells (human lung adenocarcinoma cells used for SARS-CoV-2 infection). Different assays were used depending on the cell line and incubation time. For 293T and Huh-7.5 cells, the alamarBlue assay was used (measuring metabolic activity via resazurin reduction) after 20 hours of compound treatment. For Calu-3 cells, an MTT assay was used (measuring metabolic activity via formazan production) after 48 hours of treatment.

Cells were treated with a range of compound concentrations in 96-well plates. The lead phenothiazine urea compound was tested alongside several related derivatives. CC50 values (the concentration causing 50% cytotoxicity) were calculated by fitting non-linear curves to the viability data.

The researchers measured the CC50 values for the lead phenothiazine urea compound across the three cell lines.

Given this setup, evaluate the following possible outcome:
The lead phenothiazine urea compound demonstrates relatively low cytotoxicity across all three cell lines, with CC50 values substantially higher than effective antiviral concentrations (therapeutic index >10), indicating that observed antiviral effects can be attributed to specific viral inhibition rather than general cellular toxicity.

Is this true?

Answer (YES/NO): YES